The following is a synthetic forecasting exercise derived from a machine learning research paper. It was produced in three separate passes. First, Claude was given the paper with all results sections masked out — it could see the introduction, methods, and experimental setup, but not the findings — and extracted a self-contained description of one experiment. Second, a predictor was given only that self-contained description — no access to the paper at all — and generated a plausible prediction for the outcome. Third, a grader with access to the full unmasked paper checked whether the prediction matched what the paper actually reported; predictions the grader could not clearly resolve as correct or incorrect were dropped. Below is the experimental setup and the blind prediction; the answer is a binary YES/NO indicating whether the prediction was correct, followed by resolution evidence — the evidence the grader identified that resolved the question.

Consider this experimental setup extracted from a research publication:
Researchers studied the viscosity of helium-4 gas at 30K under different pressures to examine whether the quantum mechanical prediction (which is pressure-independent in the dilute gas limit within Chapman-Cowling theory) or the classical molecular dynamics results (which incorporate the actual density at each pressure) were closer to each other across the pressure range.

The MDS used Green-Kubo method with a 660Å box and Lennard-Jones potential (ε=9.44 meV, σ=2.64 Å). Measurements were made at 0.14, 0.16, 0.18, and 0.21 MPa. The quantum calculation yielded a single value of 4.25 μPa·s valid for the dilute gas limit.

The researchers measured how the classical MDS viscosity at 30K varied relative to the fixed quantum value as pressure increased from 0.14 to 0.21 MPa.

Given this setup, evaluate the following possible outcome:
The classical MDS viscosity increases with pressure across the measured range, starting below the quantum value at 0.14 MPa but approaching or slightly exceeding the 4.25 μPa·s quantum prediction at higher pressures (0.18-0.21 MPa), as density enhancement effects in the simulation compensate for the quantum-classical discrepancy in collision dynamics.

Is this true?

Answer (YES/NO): NO